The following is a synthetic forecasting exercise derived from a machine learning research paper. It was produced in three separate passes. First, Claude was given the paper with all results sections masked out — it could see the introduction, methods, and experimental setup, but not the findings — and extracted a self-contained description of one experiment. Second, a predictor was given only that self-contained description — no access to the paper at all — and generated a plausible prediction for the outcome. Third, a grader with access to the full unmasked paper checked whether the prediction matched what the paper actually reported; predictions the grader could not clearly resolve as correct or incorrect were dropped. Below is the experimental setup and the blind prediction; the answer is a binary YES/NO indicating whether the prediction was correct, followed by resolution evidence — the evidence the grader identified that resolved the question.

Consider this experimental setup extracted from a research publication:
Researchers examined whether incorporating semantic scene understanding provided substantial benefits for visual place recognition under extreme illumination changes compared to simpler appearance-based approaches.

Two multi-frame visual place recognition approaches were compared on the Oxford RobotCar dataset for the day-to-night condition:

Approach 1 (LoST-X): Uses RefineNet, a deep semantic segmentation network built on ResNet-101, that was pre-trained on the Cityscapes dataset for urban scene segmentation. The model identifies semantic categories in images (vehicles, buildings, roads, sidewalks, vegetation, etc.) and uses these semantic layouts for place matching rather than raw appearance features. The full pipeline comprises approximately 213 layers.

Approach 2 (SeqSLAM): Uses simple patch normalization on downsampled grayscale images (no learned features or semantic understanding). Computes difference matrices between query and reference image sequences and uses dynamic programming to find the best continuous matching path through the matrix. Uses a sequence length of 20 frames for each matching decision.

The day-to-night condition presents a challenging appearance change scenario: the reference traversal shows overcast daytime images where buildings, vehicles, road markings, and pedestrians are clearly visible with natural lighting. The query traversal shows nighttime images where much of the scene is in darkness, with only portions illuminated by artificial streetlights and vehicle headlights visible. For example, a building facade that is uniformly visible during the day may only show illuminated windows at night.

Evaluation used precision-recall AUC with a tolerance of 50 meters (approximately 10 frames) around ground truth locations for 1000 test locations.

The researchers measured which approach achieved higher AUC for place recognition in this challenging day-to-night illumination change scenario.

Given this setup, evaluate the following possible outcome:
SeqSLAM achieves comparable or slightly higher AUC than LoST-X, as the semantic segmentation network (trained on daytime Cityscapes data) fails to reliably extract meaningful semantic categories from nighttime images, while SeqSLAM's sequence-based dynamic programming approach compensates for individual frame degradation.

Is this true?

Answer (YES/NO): NO